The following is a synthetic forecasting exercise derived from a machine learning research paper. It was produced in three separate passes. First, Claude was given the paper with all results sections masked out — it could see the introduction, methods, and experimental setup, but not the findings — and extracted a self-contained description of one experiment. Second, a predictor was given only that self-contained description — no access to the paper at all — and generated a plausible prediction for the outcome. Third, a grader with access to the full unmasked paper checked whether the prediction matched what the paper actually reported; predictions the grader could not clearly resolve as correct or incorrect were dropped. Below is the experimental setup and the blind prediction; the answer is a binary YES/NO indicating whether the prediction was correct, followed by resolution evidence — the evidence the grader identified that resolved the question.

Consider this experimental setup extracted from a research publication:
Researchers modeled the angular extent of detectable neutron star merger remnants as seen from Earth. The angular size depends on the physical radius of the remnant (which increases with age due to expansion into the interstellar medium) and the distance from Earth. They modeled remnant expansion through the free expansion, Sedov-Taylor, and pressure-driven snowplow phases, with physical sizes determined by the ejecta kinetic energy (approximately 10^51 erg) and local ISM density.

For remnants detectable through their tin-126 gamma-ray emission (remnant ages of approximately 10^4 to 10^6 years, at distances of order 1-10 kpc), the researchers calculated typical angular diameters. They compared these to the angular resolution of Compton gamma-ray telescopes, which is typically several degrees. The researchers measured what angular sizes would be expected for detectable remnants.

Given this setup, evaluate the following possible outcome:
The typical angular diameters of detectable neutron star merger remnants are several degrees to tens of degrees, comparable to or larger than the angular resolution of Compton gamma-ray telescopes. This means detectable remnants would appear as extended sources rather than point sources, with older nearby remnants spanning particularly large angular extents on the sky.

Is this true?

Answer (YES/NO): NO